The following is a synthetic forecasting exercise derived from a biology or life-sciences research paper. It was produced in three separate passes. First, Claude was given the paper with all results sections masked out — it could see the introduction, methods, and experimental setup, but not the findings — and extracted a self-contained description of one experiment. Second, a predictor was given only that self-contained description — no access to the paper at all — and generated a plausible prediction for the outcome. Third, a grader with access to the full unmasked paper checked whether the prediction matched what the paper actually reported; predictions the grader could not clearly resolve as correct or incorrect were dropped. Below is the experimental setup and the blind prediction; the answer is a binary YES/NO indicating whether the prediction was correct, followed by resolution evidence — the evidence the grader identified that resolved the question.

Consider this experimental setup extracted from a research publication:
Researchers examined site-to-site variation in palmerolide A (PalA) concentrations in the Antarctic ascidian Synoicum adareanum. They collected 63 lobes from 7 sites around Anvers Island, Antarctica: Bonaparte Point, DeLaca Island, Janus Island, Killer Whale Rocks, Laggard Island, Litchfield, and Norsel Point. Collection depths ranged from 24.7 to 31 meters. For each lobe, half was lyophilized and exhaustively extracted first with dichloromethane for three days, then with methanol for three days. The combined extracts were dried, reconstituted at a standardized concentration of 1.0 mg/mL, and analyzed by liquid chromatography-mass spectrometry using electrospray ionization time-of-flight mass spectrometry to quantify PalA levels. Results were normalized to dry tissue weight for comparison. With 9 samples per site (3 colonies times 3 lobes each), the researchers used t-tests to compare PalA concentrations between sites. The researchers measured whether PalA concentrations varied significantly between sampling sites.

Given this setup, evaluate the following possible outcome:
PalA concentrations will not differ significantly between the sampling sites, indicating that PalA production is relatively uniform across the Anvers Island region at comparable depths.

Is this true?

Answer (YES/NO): NO